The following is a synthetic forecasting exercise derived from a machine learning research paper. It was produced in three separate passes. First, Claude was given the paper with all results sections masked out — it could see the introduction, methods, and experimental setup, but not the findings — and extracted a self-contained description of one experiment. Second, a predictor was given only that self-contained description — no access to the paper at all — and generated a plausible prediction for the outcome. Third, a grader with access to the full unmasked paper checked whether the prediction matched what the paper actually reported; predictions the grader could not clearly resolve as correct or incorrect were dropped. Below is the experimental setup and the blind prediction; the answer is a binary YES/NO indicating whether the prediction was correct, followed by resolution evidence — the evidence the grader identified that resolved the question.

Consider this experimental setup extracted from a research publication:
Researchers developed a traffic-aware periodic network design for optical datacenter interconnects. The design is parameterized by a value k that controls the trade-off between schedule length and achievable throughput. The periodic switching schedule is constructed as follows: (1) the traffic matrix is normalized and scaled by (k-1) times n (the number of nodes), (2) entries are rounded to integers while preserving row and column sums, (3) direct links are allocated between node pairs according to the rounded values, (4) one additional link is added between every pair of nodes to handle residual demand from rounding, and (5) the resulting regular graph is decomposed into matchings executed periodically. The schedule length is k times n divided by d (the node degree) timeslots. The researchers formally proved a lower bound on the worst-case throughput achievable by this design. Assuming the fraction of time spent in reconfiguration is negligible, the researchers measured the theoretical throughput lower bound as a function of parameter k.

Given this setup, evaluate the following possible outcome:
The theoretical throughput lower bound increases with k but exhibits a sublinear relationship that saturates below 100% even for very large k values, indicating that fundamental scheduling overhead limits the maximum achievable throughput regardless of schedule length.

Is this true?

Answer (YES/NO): NO